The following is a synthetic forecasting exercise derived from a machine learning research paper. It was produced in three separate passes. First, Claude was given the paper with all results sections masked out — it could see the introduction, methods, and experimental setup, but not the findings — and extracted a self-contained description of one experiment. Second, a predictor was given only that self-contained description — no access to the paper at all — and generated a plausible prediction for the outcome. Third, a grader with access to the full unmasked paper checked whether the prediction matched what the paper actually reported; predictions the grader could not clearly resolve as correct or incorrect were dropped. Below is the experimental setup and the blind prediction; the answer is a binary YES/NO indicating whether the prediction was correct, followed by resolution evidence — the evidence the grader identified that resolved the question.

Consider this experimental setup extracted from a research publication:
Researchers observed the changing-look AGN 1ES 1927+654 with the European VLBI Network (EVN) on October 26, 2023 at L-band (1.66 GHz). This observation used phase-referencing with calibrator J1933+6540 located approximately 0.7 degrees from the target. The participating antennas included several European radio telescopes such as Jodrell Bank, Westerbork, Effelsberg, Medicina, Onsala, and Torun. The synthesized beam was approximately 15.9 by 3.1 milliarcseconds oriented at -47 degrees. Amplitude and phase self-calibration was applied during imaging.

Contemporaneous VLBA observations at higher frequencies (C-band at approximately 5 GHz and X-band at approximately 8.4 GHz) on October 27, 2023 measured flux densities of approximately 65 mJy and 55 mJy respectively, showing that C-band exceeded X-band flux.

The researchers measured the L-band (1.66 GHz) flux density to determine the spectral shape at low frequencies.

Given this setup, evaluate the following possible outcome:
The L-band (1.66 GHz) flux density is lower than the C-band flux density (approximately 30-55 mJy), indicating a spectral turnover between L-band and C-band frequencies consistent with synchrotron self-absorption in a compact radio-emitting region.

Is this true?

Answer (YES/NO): YES